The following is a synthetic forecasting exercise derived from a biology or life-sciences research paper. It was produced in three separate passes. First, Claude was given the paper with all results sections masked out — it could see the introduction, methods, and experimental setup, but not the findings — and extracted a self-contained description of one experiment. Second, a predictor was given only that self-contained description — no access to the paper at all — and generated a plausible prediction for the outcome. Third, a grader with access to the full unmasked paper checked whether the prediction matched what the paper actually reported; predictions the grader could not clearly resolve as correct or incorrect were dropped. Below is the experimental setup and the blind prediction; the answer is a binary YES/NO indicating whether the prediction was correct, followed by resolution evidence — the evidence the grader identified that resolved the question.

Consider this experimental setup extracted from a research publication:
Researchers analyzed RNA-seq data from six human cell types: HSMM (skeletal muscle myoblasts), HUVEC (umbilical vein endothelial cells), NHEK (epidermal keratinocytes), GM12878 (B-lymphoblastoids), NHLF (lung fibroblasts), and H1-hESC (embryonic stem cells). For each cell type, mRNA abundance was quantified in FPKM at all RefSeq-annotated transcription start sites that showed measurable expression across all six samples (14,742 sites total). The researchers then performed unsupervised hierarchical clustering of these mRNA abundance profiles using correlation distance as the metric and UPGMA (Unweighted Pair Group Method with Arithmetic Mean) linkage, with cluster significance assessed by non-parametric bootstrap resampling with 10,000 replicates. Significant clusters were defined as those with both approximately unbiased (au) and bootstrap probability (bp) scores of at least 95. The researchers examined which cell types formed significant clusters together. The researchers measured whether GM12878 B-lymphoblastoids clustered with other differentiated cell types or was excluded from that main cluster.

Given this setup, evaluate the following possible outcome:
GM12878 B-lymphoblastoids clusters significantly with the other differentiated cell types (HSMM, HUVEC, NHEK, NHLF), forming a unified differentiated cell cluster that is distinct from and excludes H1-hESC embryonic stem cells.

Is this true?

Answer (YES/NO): NO